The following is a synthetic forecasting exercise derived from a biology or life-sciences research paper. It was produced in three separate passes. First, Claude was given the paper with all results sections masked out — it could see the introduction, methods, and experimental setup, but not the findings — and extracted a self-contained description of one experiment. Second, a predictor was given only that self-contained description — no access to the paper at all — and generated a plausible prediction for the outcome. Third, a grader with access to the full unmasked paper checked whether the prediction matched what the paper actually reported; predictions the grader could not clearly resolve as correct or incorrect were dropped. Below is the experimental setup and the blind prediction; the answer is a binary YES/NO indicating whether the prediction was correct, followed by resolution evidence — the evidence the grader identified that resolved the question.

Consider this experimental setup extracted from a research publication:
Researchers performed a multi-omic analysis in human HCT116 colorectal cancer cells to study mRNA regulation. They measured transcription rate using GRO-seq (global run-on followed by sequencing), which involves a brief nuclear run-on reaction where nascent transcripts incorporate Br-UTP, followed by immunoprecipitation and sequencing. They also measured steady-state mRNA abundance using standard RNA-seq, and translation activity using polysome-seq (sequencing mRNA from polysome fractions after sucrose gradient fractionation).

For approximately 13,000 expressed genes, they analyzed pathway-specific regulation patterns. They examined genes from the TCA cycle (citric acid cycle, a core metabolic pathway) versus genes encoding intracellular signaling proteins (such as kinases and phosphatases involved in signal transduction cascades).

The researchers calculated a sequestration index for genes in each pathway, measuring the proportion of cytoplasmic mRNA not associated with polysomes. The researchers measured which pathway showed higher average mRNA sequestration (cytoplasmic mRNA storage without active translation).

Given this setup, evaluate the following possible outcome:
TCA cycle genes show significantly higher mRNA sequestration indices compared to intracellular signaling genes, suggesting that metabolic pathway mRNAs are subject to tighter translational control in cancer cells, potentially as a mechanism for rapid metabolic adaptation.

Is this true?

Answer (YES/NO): NO